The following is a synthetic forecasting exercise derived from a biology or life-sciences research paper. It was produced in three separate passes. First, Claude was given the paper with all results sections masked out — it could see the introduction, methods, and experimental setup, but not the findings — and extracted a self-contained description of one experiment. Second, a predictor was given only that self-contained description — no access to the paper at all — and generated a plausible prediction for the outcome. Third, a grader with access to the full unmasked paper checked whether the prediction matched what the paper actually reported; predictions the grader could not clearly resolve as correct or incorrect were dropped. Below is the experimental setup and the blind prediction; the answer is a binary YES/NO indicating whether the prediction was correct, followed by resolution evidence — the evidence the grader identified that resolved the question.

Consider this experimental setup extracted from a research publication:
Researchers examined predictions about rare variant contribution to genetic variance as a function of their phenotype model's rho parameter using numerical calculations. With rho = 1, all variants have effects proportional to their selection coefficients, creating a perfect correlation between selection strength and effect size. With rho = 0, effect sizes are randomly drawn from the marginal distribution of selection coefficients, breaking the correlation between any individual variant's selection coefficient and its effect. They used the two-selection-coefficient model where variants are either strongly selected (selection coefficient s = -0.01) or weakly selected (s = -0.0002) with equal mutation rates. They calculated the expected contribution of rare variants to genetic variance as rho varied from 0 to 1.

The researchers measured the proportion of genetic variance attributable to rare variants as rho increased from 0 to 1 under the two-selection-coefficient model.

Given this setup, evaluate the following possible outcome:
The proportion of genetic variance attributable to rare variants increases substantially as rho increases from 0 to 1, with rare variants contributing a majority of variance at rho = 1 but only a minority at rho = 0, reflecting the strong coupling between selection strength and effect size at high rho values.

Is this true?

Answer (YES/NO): YES